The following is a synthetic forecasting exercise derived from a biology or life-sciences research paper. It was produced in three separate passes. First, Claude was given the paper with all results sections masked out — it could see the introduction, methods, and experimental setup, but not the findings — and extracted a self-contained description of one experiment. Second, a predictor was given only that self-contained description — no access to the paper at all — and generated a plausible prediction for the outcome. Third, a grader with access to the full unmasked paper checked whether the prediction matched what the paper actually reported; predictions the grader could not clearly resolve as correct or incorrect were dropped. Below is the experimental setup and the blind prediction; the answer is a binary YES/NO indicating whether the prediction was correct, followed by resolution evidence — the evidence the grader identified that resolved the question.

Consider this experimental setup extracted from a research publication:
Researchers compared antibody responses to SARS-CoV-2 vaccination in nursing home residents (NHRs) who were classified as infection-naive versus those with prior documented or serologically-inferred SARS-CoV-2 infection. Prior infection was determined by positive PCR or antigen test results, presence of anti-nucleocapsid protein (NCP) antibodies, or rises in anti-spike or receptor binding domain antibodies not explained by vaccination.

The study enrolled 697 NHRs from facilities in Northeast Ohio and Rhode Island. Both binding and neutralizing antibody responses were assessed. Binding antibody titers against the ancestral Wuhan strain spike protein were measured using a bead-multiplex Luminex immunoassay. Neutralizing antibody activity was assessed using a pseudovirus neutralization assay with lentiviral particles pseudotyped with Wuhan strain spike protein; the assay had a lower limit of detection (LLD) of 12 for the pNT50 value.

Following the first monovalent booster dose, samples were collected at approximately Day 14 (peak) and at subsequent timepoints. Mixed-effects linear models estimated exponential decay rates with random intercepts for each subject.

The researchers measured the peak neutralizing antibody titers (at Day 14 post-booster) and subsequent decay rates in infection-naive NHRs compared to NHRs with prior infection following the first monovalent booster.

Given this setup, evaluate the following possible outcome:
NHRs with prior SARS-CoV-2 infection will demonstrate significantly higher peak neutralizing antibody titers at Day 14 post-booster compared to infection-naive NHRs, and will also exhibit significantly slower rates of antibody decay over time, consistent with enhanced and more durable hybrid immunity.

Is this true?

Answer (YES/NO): NO